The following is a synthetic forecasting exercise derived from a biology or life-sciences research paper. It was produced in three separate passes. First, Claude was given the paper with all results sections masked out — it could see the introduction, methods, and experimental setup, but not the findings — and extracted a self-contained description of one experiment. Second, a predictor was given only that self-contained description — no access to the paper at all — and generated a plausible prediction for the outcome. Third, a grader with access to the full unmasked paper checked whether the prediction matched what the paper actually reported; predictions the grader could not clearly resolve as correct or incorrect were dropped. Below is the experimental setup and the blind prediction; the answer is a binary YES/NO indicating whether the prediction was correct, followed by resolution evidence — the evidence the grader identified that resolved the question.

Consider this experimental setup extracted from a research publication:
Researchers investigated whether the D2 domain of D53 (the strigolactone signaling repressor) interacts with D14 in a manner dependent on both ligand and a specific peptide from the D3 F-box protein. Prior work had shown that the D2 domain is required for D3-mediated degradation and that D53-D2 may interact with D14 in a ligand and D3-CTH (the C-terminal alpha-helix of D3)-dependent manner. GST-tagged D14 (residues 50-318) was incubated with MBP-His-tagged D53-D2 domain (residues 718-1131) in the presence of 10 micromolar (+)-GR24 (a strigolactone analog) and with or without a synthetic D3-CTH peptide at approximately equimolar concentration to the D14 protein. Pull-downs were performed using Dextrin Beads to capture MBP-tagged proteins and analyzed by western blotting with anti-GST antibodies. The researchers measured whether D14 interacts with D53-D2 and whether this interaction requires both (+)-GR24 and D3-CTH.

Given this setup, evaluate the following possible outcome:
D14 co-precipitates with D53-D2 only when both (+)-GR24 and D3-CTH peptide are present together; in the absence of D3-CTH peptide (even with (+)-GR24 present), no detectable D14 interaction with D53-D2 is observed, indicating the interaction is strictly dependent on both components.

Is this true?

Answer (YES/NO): NO